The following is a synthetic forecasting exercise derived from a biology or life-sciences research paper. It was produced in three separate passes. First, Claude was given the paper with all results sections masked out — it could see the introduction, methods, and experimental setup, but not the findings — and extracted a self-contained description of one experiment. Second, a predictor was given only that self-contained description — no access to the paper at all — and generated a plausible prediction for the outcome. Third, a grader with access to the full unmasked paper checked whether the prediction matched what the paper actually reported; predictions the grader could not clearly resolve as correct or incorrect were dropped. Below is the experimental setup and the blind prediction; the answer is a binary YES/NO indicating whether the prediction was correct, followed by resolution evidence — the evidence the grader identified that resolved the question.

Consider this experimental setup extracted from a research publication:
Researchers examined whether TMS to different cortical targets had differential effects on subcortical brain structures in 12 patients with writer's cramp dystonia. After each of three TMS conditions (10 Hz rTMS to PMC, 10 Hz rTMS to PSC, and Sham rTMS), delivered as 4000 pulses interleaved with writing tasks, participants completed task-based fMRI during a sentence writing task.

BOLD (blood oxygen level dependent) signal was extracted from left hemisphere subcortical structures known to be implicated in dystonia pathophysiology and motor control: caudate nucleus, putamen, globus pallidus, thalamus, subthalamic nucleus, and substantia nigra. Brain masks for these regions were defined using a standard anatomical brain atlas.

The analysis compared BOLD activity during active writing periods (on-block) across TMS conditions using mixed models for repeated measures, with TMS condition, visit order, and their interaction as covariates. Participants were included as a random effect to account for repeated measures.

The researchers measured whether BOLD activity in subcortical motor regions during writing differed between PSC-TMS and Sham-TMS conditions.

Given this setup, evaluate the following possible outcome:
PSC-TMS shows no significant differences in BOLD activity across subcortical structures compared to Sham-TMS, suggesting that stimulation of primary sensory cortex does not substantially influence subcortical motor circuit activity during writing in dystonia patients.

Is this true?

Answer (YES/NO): NO